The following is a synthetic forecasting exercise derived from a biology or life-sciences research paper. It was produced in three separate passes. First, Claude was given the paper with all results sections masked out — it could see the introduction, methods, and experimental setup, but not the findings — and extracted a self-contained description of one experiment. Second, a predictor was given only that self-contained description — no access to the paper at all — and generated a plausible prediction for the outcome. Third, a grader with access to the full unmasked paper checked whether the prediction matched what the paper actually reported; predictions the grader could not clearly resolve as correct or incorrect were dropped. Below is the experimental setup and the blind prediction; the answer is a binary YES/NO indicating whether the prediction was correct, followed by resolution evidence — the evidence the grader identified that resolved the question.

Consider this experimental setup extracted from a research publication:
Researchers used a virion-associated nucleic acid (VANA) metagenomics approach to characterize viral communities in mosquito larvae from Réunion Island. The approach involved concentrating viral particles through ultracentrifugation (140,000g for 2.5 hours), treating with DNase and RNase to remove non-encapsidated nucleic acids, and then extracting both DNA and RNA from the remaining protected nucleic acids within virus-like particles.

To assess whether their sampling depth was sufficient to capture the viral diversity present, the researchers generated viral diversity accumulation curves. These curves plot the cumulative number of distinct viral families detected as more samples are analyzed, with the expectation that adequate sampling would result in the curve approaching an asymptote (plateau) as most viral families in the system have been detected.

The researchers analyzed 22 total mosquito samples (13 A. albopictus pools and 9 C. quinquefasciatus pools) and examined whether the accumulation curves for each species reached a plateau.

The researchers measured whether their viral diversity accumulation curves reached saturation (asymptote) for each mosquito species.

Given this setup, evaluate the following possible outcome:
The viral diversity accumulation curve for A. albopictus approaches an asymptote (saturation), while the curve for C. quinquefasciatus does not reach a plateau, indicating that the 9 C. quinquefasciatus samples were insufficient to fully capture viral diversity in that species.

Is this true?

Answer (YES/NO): NO